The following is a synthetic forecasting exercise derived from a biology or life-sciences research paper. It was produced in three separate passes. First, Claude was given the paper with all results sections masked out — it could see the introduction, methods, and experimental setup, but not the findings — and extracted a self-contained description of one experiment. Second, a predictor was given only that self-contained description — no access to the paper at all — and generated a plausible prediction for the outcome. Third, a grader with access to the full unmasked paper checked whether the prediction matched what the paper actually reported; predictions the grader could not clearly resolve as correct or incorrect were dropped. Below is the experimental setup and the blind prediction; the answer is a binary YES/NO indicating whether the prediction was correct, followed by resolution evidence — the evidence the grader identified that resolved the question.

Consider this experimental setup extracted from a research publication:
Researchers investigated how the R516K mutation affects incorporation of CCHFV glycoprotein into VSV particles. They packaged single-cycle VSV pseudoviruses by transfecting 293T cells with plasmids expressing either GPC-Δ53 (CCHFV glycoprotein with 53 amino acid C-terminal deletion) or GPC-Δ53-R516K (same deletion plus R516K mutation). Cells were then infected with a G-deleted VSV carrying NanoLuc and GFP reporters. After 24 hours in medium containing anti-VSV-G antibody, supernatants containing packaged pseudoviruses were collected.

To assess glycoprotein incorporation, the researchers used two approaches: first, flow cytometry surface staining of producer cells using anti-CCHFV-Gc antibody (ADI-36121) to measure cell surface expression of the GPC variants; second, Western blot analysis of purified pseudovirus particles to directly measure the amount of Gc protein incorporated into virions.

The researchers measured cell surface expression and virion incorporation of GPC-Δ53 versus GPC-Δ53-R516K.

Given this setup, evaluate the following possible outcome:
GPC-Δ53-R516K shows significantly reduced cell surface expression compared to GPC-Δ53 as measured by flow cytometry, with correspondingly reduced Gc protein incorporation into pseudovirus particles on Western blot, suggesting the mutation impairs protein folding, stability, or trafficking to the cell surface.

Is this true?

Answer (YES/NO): NO